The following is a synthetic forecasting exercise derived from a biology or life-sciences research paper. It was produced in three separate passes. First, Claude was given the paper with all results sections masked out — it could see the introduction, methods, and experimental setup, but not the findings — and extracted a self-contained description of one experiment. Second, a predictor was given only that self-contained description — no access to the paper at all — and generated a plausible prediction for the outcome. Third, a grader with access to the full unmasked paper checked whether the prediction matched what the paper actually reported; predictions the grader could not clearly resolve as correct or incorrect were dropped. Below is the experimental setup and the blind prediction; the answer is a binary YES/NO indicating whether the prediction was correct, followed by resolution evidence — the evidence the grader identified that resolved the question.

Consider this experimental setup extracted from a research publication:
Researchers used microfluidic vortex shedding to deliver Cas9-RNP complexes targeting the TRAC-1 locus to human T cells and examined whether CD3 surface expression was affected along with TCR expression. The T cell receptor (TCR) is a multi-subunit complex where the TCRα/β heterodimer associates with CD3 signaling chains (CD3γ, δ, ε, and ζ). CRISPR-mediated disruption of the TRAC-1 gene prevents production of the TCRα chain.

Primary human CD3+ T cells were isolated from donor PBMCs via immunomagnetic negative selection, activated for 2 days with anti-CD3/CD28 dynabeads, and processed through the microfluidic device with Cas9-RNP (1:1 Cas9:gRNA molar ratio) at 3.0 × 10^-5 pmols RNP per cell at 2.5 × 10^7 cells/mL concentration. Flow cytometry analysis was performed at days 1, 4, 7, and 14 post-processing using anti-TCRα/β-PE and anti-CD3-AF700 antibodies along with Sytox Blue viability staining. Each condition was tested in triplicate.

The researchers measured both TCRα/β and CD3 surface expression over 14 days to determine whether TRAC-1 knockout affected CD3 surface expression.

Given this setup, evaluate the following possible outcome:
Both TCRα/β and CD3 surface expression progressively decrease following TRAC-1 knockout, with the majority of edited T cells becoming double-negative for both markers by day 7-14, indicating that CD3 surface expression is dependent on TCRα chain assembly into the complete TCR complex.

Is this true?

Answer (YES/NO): NO